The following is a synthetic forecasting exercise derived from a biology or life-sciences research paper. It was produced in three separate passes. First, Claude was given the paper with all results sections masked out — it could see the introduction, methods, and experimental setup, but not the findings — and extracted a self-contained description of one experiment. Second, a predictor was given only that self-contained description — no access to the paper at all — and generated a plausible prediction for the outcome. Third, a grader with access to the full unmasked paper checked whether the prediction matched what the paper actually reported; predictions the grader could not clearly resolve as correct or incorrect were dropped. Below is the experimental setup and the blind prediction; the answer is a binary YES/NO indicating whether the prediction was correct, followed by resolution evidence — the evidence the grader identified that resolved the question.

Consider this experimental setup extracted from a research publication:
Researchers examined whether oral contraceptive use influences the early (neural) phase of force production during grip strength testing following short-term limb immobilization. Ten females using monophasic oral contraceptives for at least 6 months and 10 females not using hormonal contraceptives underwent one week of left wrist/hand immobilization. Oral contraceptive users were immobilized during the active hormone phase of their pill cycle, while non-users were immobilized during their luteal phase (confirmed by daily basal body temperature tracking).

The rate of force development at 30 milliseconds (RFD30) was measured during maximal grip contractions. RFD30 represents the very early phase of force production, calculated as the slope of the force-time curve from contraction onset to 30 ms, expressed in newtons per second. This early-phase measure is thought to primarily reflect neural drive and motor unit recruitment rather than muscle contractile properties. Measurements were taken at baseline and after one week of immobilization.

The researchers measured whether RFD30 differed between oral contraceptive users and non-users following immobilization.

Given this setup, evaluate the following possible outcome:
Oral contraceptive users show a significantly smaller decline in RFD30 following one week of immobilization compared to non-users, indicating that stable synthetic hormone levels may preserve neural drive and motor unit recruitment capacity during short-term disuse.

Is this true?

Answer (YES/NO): NO